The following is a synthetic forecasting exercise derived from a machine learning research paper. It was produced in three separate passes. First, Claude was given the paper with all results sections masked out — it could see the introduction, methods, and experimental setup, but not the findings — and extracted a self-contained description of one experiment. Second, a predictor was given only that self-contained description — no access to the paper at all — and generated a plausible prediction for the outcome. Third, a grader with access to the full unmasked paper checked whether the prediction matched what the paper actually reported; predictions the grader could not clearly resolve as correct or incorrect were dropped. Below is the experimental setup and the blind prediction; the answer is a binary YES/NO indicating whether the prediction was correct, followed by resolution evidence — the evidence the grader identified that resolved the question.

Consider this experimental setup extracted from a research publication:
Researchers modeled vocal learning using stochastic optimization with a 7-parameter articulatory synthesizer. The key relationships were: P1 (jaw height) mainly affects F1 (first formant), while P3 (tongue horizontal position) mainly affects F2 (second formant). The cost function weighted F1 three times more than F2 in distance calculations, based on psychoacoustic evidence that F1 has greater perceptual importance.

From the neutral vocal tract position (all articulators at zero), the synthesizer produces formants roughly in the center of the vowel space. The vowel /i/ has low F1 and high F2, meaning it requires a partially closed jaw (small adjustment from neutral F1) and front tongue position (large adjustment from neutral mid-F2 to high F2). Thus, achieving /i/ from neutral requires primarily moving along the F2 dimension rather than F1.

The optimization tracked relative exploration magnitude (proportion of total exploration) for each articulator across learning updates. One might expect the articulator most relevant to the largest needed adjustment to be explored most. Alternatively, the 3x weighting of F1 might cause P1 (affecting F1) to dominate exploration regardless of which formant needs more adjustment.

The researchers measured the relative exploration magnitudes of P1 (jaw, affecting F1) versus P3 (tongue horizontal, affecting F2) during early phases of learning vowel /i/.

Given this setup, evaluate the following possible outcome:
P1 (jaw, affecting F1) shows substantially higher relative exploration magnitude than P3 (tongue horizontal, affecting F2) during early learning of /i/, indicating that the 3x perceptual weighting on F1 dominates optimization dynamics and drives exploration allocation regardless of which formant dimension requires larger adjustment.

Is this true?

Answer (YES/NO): YES